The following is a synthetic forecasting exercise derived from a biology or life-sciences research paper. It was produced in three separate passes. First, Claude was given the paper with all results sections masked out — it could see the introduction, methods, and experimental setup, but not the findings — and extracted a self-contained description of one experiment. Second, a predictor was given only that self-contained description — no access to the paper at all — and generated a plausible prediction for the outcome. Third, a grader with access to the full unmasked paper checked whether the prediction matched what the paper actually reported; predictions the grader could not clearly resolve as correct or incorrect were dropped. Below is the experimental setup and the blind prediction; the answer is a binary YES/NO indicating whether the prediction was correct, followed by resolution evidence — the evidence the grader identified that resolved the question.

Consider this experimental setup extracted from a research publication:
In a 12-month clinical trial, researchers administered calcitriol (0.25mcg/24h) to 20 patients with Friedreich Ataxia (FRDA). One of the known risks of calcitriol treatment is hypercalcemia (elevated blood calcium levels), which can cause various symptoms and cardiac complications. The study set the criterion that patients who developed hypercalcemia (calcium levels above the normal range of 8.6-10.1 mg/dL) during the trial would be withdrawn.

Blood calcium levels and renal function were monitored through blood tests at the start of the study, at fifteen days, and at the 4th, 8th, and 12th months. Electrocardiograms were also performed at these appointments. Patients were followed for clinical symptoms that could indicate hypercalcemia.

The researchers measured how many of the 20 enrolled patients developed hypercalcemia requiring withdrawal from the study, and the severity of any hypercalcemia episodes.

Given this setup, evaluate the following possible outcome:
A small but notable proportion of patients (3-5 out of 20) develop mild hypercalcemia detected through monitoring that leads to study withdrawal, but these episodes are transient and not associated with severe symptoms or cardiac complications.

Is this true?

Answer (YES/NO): YES